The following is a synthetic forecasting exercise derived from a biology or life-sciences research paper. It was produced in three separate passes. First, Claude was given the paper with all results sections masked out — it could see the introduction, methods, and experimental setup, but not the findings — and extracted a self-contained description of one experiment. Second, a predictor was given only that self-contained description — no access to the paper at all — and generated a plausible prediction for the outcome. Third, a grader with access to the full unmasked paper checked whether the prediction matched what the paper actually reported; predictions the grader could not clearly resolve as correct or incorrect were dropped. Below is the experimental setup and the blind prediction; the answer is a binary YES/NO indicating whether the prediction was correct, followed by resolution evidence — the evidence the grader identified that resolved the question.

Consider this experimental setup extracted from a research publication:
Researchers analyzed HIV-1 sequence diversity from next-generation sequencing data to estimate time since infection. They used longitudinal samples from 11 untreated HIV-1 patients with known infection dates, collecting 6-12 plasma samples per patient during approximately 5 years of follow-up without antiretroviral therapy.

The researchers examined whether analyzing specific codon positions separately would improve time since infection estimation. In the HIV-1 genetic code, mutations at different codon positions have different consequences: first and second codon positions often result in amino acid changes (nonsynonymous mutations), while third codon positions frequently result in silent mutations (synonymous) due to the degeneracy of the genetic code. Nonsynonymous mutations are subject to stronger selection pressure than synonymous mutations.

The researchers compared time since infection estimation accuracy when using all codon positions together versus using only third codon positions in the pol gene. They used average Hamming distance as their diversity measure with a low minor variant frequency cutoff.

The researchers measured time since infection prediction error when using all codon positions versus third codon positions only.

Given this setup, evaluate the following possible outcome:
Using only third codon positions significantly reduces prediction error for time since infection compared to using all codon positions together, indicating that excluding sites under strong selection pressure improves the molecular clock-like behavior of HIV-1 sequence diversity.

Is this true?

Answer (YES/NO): YES